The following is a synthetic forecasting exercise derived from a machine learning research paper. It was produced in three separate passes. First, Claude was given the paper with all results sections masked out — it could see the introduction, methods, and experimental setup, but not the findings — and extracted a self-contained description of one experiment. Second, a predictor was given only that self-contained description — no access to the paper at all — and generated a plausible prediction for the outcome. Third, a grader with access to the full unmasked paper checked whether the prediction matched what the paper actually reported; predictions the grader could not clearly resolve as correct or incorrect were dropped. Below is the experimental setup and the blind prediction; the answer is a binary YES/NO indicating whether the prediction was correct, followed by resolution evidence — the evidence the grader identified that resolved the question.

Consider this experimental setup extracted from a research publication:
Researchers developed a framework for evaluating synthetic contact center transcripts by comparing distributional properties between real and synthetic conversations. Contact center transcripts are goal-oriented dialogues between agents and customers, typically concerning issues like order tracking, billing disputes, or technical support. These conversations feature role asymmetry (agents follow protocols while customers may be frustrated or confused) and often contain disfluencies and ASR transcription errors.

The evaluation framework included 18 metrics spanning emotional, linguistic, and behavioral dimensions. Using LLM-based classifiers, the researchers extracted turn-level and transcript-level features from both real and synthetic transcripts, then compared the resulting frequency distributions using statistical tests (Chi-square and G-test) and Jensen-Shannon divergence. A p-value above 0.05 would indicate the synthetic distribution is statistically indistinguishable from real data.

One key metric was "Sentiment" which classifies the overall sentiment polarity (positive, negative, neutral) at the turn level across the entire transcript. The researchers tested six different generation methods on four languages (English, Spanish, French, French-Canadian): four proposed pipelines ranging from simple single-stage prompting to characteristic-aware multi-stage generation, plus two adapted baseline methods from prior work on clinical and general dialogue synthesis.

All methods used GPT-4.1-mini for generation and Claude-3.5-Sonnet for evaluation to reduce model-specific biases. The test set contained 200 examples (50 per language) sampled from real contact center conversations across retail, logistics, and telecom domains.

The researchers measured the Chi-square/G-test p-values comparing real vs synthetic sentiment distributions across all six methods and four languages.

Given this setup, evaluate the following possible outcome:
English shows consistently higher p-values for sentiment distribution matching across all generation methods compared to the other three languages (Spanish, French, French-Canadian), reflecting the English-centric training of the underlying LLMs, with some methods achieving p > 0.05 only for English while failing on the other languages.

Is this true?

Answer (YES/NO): NO